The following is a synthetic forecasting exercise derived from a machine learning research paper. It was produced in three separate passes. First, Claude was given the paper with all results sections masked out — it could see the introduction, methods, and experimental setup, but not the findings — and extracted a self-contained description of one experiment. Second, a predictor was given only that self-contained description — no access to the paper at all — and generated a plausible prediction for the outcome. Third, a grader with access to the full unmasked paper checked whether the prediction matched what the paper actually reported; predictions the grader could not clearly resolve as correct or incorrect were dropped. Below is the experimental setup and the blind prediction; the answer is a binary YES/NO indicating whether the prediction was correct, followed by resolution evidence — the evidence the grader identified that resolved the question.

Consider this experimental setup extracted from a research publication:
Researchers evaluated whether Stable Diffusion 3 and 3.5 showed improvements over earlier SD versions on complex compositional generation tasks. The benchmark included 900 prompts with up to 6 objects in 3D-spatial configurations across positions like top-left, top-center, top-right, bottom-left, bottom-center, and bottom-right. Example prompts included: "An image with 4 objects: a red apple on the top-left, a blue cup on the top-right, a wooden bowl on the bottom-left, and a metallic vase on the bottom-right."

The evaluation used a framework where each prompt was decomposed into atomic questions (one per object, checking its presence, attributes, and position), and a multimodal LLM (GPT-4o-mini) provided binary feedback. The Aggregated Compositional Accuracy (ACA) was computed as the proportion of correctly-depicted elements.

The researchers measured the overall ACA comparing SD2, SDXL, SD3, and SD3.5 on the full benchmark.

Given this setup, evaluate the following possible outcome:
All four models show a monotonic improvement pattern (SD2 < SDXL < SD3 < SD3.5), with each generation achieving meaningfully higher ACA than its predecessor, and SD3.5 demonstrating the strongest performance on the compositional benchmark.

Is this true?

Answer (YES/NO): YES